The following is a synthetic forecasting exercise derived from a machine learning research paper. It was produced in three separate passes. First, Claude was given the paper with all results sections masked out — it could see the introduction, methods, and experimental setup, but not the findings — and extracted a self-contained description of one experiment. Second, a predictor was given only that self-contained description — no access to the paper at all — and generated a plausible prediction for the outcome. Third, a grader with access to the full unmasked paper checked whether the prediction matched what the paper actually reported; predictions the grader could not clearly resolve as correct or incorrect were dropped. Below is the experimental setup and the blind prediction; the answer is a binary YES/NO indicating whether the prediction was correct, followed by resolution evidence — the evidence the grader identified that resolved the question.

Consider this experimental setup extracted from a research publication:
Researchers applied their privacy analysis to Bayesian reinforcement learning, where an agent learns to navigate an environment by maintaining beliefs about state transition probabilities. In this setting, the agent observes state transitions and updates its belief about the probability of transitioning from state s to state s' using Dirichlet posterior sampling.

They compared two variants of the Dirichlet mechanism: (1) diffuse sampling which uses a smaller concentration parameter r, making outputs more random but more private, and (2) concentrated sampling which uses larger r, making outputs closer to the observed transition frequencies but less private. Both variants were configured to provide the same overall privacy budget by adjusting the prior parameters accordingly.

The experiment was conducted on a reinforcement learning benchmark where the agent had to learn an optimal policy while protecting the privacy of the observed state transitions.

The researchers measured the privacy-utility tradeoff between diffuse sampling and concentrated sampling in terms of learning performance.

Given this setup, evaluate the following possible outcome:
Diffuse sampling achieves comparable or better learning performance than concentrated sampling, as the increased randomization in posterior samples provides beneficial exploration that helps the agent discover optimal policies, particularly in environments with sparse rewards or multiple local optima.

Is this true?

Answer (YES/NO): YES